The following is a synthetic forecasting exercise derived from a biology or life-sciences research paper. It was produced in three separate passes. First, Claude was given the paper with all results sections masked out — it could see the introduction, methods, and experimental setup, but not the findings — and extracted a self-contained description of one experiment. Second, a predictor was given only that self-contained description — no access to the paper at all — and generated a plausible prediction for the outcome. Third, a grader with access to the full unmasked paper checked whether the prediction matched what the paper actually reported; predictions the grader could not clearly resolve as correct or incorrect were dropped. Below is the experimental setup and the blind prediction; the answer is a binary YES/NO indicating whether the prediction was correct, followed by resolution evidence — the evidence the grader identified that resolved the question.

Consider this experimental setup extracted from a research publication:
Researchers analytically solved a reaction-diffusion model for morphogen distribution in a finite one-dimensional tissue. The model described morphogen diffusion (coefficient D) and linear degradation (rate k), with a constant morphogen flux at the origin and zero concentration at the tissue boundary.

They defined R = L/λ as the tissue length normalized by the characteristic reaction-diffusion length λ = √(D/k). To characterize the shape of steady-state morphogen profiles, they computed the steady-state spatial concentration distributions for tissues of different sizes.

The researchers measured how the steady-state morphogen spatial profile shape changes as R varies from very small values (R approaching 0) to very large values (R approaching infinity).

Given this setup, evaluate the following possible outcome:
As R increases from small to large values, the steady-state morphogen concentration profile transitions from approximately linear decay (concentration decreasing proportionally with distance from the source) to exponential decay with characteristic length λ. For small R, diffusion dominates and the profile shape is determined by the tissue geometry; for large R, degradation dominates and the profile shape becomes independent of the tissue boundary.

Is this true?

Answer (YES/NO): YES